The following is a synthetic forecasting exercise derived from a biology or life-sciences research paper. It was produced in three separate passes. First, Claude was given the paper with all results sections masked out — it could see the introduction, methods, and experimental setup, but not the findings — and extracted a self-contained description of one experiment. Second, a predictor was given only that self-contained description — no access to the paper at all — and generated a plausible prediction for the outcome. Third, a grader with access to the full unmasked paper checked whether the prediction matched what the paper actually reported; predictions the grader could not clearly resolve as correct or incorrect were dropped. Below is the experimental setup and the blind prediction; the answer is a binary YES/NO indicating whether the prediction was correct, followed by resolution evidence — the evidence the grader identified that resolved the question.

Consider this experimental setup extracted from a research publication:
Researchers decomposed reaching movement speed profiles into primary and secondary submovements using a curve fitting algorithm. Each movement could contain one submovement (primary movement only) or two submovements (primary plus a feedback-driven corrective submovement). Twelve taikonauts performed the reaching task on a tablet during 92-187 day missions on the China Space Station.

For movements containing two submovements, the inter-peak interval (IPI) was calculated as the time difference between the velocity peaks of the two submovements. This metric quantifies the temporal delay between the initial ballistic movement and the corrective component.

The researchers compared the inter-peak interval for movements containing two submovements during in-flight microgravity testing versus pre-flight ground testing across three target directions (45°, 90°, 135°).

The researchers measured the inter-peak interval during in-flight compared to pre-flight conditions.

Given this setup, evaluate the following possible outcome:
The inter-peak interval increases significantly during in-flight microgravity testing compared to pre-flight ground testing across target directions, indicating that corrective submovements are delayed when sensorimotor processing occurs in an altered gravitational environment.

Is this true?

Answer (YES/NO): NO